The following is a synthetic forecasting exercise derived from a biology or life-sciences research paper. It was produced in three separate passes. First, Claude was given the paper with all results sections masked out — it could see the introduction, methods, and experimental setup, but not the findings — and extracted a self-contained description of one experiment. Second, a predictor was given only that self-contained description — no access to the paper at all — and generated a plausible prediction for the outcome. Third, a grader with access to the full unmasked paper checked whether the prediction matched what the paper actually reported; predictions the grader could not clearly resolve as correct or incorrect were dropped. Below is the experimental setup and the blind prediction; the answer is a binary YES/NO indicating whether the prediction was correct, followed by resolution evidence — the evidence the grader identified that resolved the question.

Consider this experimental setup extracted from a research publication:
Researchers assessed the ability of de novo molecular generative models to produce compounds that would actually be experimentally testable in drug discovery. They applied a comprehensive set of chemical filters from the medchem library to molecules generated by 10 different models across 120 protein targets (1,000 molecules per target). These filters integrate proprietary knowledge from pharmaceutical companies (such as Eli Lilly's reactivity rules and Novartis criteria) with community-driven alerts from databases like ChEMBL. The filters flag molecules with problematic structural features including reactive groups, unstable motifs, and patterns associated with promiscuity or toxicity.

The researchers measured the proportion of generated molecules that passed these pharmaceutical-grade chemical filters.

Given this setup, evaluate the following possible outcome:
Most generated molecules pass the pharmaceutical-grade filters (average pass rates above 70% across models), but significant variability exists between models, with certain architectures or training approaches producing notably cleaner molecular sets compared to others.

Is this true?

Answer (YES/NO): NO